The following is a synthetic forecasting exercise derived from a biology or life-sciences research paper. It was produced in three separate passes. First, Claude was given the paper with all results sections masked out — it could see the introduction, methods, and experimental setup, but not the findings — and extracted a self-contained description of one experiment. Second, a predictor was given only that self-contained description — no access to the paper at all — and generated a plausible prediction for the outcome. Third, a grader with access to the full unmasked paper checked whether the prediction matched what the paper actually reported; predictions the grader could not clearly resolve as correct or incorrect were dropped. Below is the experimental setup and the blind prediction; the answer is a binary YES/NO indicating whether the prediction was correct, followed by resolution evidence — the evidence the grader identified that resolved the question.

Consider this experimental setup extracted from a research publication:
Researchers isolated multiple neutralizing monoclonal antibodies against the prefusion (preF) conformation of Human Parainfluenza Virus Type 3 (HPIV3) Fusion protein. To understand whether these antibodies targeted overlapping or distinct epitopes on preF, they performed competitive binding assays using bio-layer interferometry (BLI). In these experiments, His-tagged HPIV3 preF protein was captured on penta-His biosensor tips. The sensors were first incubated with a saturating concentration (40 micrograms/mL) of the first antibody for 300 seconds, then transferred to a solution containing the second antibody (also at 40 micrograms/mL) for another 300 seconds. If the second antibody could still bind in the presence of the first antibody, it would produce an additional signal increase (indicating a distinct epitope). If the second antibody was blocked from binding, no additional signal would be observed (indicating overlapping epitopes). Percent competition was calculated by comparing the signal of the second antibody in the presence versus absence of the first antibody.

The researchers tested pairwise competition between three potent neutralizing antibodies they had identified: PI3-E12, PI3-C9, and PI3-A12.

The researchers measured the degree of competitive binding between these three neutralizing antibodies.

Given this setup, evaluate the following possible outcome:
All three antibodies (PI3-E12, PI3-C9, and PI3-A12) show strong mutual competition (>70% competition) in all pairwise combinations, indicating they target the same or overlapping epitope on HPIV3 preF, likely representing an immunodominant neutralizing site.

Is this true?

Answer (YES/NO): NO